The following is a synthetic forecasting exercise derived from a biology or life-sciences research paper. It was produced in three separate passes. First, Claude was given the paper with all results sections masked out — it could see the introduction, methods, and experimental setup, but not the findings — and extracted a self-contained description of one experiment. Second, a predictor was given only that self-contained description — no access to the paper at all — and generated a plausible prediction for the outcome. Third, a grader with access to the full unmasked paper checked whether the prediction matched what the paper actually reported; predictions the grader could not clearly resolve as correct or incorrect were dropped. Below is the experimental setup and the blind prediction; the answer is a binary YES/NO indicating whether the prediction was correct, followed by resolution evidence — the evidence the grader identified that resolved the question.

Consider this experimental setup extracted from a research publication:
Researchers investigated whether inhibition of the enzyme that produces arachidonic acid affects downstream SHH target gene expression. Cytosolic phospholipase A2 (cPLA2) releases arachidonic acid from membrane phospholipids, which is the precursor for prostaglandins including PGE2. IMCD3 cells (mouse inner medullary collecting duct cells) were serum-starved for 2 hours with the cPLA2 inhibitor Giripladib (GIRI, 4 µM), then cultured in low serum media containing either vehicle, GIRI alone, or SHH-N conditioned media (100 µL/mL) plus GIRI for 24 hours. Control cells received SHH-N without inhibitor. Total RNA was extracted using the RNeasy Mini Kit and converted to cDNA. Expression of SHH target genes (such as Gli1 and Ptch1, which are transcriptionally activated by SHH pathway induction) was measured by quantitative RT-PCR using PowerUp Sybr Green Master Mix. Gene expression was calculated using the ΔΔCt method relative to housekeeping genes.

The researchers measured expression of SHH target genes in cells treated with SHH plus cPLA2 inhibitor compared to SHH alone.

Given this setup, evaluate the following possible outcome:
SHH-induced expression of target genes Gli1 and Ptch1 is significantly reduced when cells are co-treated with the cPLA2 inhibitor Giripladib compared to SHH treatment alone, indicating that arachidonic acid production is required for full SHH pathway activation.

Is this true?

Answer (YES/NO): YES